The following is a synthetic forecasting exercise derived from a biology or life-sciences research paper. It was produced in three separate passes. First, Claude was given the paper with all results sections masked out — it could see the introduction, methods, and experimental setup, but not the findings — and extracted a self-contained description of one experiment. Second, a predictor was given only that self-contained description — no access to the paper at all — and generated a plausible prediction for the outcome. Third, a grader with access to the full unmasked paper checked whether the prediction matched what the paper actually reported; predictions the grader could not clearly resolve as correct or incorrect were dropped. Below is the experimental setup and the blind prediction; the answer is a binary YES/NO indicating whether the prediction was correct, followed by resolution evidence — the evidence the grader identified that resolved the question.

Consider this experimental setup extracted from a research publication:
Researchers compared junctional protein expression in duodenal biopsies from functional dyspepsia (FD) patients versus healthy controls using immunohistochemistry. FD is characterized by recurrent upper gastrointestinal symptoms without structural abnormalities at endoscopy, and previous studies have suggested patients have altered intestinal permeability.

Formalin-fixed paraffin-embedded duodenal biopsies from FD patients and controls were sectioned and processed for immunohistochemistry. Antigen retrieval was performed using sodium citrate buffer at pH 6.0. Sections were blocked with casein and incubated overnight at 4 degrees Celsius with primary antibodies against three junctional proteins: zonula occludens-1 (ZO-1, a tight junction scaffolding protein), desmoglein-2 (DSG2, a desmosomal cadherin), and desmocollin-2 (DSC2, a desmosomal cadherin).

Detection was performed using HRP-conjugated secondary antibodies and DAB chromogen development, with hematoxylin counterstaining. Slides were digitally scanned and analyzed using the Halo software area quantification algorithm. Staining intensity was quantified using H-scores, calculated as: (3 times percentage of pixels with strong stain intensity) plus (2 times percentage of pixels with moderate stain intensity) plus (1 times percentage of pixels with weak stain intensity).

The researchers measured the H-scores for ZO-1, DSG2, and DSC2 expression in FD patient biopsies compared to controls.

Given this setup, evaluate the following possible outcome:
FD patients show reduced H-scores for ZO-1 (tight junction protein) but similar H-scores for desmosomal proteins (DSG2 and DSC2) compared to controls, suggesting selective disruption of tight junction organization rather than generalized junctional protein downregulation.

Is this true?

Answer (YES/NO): NO